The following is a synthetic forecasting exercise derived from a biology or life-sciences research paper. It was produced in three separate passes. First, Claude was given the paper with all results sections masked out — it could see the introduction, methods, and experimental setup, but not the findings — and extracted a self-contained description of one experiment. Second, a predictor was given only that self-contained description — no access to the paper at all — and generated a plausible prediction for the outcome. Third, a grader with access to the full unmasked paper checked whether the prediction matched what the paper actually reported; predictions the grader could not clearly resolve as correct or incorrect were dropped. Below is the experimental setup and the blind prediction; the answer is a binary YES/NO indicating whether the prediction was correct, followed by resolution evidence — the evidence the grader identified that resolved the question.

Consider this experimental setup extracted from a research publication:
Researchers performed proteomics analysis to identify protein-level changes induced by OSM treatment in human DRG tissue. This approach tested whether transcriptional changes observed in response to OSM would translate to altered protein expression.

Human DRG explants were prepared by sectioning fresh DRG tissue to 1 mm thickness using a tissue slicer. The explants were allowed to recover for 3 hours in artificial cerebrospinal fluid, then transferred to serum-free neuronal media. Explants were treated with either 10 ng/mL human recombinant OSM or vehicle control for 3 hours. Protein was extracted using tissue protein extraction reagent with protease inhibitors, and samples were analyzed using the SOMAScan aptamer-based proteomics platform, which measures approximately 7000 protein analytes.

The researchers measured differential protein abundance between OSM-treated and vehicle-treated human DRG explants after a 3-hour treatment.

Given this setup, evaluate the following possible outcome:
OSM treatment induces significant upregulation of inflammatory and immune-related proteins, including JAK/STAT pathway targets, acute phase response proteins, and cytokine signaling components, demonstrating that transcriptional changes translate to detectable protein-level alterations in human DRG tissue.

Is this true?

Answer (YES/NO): NO